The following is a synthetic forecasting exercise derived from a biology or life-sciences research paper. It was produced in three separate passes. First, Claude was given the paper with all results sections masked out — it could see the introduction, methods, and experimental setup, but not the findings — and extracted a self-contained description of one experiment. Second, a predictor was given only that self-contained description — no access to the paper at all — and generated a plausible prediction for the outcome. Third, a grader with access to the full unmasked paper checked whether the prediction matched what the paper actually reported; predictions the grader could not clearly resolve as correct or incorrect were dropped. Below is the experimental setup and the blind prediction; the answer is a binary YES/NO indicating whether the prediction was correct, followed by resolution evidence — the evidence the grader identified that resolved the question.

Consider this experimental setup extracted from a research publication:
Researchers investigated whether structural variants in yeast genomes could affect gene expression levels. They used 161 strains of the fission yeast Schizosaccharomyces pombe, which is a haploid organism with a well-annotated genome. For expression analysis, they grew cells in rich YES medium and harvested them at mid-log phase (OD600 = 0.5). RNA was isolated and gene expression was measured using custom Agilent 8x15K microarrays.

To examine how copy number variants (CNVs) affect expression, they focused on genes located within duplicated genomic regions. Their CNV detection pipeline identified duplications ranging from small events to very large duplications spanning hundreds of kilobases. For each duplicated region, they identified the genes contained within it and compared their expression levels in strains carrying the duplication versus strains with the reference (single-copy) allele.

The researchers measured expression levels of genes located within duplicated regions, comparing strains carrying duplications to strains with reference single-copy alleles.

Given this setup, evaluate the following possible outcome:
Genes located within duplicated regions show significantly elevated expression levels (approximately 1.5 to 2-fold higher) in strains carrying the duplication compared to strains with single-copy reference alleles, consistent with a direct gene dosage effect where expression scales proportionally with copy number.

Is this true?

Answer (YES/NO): YES